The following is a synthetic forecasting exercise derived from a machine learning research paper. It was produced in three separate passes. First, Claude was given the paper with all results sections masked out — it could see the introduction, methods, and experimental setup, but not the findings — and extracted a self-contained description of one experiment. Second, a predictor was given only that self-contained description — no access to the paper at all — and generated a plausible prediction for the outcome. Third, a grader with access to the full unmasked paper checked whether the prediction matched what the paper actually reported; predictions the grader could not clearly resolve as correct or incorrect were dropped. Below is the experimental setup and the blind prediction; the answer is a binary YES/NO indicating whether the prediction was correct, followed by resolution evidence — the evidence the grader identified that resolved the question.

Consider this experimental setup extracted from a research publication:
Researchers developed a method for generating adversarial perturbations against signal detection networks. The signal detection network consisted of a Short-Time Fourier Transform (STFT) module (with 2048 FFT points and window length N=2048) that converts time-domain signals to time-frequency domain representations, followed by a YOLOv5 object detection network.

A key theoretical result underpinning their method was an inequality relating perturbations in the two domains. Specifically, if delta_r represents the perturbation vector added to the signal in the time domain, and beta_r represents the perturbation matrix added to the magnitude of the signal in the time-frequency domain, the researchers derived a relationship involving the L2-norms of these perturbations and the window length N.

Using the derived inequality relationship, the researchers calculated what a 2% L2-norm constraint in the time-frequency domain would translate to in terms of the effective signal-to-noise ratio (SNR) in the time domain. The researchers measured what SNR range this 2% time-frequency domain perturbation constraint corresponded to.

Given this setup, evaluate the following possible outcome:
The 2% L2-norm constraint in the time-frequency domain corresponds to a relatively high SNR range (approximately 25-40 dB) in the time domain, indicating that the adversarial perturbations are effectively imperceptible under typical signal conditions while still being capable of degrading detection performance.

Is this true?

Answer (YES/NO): NO